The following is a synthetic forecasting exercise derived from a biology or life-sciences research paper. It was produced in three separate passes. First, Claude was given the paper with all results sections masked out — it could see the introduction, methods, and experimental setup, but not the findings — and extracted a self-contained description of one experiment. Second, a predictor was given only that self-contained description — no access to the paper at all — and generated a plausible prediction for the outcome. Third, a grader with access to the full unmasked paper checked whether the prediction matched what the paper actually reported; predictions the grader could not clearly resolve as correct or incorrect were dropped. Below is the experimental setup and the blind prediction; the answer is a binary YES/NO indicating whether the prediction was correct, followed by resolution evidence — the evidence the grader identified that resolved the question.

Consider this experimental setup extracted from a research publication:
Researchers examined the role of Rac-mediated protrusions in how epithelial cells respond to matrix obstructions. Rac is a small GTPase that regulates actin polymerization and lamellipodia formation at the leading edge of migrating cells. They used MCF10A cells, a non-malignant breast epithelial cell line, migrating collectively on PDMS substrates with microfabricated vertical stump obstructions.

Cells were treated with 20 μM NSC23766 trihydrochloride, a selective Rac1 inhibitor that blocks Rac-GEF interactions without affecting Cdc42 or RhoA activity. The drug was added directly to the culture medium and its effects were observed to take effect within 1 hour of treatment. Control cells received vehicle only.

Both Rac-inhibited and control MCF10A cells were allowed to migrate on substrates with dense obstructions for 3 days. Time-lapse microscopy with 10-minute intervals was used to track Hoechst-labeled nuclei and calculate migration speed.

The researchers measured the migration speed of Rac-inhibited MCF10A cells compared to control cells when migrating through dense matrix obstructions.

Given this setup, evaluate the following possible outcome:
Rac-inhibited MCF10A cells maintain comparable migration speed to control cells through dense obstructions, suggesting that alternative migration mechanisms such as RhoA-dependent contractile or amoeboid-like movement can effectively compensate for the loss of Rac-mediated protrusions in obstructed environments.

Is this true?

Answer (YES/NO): NO